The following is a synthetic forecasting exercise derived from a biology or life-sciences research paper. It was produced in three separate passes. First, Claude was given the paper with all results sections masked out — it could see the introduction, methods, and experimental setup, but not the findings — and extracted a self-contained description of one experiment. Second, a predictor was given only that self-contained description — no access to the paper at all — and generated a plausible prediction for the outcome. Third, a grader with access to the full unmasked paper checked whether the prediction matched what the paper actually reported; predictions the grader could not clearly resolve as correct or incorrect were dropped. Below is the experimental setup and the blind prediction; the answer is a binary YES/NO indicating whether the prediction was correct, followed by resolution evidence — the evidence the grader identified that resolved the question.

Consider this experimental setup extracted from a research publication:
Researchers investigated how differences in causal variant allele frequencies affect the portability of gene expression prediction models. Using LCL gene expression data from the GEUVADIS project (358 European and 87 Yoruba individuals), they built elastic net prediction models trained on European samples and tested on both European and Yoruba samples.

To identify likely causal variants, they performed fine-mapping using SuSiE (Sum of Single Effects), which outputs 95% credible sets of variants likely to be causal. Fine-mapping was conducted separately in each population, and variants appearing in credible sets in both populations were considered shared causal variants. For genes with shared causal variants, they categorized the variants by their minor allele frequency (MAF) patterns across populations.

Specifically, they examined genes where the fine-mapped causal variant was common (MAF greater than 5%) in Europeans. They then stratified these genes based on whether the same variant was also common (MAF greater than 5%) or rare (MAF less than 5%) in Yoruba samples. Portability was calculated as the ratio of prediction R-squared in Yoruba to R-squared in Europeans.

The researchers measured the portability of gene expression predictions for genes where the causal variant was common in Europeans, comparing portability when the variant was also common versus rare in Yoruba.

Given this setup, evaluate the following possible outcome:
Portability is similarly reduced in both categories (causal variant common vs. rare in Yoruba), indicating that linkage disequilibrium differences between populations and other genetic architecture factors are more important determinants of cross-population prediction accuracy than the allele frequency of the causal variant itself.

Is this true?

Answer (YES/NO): NO